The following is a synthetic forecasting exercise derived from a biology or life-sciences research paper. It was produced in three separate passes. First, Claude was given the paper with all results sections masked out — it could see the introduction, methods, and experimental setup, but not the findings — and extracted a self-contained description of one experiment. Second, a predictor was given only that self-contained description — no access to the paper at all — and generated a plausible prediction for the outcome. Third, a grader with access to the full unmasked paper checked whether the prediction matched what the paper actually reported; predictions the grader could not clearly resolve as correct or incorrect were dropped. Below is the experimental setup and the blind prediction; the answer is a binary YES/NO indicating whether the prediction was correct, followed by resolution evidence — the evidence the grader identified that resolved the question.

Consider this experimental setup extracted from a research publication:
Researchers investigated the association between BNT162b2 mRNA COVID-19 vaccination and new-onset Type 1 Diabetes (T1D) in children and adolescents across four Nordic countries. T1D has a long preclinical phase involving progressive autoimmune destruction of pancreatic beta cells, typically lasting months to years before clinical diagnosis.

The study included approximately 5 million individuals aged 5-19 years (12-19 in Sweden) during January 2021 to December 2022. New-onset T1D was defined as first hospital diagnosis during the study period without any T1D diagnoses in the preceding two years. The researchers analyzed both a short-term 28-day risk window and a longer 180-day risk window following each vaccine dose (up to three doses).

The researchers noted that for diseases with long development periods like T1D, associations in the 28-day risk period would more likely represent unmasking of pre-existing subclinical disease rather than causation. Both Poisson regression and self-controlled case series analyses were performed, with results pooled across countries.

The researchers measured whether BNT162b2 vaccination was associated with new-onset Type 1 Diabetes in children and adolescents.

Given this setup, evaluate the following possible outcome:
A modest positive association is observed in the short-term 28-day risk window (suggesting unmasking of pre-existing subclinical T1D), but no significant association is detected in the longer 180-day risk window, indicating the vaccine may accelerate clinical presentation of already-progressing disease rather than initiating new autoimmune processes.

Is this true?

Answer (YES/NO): NO